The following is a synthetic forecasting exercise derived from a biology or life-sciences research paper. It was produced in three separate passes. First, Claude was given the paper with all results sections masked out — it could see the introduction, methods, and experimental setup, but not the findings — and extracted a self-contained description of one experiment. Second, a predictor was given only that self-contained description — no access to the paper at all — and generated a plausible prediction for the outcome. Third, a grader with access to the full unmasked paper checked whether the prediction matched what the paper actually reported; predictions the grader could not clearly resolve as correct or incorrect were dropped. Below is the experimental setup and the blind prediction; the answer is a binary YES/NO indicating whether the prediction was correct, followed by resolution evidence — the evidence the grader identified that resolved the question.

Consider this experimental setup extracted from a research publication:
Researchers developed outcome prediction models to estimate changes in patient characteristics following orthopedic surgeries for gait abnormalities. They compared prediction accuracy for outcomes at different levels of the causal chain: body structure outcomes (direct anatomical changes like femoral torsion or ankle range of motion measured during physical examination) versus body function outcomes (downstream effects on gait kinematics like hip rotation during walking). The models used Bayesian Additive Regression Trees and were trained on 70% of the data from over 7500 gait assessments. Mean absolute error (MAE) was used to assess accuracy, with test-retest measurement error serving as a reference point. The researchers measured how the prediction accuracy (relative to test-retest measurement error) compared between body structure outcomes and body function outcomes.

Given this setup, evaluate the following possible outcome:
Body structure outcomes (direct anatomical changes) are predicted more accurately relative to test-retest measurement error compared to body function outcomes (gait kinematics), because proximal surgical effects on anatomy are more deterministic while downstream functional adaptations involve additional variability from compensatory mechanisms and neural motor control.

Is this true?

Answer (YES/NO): YES